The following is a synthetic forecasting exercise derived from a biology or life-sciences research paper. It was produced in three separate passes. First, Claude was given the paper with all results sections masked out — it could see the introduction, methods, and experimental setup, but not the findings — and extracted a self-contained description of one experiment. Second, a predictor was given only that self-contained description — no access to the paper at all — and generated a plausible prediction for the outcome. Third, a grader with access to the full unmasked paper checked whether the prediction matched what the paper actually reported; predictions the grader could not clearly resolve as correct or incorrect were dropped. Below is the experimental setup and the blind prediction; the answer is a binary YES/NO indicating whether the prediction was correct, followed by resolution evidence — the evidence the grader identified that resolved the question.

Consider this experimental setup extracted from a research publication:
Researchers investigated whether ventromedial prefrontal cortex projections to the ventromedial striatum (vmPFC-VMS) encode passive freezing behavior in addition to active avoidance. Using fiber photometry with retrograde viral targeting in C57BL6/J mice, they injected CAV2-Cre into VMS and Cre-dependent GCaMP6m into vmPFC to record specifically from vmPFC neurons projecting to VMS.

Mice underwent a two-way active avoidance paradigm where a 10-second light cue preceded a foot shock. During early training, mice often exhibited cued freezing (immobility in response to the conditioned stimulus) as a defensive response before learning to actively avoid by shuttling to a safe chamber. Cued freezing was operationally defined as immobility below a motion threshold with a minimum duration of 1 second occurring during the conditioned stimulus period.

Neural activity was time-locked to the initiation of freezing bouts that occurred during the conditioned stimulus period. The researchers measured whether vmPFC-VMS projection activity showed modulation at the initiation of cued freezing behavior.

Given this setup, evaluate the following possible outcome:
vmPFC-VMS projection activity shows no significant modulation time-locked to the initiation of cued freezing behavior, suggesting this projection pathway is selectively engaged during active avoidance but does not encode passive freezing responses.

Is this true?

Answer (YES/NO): YES